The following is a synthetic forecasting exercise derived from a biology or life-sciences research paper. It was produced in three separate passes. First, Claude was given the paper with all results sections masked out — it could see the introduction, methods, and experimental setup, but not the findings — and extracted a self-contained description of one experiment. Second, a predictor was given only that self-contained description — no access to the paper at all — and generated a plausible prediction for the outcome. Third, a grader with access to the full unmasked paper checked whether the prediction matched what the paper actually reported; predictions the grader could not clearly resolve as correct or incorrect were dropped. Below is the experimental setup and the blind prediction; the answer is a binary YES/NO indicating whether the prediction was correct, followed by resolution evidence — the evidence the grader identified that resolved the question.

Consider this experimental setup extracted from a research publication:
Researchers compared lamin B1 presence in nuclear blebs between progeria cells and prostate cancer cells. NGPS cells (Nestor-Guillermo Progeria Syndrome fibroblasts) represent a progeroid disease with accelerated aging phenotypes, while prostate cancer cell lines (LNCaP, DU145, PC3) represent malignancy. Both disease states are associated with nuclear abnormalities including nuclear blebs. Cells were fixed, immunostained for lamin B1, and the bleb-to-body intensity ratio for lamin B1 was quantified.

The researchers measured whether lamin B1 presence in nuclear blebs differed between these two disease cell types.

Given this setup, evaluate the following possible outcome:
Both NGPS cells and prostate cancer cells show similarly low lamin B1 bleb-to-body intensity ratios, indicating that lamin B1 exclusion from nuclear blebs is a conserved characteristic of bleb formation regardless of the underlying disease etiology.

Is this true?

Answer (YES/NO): NO